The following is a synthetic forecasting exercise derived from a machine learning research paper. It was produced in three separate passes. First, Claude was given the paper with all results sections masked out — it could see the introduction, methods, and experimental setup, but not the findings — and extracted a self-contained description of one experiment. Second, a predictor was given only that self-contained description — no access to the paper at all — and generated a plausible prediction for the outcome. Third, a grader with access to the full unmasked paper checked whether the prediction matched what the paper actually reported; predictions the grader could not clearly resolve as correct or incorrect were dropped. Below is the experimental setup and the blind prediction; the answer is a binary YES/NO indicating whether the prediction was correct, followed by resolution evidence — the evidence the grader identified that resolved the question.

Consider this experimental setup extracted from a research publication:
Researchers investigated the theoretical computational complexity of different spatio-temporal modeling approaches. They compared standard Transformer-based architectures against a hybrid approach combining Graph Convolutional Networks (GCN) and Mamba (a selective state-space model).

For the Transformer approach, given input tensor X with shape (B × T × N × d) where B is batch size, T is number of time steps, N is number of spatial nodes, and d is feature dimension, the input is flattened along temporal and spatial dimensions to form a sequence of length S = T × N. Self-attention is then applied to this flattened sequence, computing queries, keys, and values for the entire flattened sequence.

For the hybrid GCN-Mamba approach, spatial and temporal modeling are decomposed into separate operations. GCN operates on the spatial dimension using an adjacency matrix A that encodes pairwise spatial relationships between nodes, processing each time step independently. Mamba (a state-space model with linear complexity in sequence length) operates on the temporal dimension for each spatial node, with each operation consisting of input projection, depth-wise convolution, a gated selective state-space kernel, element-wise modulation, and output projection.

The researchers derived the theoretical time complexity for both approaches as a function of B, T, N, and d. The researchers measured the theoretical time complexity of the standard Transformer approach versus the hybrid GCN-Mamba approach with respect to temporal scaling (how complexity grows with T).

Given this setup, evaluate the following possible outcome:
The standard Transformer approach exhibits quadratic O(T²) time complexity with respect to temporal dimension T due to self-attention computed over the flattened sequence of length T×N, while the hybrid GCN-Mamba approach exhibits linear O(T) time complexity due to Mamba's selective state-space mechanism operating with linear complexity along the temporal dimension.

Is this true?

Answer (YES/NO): YES